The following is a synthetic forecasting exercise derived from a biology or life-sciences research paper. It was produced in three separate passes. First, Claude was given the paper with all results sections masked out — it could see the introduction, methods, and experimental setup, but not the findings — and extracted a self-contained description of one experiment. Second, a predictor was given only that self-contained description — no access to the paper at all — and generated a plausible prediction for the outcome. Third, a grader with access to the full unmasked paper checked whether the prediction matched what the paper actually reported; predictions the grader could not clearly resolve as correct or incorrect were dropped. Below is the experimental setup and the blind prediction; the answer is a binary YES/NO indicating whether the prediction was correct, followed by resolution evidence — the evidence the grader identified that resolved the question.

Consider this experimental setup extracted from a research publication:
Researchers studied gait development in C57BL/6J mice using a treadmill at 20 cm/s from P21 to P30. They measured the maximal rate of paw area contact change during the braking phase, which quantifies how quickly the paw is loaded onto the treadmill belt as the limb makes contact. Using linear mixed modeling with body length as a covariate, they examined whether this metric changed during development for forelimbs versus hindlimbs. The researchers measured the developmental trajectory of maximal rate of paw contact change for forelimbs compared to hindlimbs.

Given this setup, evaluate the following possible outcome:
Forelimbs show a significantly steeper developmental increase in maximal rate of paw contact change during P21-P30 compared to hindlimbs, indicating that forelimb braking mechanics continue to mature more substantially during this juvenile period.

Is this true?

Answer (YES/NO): NO